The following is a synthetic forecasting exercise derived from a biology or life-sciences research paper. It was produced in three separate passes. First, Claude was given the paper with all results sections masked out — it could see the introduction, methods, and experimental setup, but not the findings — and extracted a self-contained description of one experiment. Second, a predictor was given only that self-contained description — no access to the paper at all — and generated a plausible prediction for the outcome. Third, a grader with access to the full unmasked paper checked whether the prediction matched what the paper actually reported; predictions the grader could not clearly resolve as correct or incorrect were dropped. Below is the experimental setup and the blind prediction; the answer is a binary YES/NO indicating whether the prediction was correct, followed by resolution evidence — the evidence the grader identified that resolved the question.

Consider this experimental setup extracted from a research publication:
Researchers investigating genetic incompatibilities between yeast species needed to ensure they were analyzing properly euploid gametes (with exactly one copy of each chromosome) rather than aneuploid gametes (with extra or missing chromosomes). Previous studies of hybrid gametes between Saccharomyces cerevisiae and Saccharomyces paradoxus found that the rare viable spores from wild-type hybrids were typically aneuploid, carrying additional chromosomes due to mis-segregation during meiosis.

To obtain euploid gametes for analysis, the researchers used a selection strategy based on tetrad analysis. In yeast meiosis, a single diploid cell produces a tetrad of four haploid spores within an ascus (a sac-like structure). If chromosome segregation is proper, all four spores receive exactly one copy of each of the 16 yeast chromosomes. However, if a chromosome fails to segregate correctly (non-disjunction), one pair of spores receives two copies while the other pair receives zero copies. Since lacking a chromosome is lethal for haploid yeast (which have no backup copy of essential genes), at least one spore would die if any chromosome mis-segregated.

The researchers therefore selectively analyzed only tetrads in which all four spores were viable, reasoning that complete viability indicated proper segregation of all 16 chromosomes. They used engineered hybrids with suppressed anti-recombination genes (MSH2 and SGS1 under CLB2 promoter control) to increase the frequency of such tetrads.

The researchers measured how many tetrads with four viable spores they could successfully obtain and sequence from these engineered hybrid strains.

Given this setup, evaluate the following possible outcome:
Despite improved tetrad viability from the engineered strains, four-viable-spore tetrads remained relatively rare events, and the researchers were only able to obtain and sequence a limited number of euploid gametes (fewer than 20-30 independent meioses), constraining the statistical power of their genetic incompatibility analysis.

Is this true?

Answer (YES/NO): NO